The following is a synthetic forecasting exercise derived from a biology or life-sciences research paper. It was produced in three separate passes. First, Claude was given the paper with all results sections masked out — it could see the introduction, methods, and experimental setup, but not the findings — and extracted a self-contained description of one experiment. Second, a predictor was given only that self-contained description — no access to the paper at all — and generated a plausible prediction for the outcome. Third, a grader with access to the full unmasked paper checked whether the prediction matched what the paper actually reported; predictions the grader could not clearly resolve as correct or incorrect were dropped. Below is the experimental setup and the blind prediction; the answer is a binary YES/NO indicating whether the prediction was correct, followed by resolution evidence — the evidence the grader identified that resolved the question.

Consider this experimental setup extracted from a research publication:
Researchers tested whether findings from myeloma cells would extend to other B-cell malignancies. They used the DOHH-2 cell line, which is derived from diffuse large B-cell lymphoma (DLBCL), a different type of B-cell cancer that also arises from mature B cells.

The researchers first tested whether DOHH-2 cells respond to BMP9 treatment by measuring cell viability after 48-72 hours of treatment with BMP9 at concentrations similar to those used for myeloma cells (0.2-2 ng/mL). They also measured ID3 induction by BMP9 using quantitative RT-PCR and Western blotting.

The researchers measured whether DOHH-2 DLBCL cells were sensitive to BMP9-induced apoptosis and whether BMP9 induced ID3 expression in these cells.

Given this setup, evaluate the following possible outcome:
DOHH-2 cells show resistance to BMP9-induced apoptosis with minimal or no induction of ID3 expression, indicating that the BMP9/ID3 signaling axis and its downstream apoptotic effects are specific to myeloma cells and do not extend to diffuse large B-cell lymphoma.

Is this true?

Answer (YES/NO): NO